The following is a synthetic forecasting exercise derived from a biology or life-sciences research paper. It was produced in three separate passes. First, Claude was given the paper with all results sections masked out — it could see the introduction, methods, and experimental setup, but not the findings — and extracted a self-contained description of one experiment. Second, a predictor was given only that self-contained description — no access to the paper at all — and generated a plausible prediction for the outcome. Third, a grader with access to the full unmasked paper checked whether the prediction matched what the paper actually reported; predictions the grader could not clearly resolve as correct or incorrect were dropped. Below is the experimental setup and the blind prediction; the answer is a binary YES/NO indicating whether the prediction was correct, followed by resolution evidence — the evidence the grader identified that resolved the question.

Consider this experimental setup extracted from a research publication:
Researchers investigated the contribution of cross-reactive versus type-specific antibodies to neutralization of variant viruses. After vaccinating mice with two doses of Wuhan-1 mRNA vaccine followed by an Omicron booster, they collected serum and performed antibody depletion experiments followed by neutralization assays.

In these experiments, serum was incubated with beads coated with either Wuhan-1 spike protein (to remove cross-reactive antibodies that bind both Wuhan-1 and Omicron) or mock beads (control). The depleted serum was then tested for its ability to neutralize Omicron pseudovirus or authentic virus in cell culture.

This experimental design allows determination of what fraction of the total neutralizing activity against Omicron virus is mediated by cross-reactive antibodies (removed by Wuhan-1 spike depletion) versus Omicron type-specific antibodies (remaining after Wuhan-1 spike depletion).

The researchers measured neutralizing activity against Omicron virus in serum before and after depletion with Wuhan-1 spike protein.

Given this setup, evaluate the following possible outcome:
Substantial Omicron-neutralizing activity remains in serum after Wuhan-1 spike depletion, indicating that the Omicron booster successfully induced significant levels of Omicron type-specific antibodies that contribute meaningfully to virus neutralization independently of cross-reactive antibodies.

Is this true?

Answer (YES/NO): NO